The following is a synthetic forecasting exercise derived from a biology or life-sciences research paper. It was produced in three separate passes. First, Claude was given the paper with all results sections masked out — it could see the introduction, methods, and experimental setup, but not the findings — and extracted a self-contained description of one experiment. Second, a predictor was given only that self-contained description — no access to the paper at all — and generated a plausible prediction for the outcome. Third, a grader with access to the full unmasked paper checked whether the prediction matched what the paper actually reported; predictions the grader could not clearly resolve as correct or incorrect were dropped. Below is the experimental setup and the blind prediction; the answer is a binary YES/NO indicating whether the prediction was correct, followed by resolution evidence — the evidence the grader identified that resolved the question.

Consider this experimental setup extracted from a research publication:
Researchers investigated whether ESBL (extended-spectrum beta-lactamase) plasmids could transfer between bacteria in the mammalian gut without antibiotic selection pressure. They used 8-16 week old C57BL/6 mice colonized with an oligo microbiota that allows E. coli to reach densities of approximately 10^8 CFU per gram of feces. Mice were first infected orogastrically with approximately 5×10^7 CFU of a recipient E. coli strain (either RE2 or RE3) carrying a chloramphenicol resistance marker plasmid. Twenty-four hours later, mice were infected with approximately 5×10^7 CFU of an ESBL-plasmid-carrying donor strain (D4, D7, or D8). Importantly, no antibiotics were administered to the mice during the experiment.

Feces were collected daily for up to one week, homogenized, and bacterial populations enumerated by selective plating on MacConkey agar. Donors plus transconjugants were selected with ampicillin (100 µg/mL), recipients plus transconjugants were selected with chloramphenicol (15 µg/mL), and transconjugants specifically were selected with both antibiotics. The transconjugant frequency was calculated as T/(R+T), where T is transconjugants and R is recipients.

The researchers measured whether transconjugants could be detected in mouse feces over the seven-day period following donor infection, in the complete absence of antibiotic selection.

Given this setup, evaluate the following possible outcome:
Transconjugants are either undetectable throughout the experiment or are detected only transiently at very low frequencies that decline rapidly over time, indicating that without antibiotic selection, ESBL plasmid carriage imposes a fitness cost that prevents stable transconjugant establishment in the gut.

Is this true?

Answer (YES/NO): NO